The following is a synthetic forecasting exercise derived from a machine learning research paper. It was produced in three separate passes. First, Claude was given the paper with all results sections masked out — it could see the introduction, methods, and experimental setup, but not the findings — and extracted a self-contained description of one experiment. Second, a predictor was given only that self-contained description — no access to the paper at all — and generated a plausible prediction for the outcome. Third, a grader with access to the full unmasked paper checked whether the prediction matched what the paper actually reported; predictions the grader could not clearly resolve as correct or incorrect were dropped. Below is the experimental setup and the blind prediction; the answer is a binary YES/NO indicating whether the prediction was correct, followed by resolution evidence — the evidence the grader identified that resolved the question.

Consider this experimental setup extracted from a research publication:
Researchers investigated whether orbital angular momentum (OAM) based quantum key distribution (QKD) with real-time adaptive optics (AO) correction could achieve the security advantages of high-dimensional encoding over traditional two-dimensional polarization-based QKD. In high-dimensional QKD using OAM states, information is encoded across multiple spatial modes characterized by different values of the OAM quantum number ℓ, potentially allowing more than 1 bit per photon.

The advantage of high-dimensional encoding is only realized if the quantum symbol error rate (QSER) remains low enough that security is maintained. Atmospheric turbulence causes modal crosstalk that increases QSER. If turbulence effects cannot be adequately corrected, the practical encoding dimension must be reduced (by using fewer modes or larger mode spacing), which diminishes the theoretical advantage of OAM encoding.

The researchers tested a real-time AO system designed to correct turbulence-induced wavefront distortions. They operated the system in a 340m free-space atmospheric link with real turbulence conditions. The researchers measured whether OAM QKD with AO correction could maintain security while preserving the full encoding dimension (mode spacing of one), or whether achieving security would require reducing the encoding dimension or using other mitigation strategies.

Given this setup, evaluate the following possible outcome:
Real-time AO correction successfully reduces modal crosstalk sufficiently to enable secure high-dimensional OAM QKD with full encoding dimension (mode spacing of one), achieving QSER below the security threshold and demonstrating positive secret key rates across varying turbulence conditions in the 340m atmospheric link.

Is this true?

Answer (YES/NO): NO